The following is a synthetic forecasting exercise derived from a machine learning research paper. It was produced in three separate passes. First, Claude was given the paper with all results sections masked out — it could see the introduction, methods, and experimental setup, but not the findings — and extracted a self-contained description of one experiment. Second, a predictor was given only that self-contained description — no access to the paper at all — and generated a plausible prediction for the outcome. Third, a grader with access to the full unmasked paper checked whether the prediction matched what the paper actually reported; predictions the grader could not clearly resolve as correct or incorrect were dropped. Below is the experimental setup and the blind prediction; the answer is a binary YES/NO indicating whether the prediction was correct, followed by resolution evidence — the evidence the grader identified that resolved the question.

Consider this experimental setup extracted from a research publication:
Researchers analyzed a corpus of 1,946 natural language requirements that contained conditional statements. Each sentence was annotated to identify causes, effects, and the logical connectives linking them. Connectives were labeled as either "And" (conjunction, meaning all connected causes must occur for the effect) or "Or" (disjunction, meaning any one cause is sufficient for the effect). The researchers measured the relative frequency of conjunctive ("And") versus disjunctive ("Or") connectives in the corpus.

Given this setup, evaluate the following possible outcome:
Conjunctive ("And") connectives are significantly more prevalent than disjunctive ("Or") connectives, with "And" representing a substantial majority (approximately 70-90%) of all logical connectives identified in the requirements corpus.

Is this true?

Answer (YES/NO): YES